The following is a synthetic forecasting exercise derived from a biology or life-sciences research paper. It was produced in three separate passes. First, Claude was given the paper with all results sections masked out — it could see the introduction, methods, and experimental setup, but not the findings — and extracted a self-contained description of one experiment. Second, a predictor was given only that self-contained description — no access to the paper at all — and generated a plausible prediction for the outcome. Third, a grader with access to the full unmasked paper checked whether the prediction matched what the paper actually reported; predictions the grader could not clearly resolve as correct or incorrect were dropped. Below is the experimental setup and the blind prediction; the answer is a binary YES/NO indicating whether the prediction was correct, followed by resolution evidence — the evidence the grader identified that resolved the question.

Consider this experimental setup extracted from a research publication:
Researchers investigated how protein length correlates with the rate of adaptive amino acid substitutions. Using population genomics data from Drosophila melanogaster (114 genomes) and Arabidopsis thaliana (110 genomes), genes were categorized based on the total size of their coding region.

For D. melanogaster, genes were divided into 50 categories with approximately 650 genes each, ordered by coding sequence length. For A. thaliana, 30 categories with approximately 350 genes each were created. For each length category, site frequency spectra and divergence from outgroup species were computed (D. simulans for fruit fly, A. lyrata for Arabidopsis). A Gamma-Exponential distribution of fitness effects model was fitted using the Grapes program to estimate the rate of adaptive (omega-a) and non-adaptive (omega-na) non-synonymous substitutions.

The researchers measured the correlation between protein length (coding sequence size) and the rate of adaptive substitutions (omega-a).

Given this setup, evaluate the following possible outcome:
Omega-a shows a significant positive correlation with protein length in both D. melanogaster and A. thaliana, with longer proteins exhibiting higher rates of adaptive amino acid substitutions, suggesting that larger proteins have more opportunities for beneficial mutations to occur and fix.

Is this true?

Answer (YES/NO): NO